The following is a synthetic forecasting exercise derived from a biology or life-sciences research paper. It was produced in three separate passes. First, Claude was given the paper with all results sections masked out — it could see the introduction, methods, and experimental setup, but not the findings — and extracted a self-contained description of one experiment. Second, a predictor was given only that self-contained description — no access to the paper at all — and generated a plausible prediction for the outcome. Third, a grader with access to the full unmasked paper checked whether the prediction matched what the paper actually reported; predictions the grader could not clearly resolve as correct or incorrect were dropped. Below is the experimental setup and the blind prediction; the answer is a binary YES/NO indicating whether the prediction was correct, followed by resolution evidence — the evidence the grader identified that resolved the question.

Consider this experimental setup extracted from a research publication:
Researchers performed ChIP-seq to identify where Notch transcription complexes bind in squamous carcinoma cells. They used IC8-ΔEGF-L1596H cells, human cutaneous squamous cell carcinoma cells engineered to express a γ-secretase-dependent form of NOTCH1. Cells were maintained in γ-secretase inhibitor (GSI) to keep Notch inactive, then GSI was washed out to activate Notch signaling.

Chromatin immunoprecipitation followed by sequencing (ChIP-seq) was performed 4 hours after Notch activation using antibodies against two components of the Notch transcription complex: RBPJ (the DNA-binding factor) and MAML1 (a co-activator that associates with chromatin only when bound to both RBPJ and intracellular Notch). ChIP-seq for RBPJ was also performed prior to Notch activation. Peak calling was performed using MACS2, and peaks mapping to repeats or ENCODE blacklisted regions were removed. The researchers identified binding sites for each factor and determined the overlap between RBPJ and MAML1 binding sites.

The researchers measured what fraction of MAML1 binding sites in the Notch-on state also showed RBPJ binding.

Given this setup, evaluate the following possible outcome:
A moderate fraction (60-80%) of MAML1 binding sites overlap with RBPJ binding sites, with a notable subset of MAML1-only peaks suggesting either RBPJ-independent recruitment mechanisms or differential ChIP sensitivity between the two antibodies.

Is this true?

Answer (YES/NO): NO